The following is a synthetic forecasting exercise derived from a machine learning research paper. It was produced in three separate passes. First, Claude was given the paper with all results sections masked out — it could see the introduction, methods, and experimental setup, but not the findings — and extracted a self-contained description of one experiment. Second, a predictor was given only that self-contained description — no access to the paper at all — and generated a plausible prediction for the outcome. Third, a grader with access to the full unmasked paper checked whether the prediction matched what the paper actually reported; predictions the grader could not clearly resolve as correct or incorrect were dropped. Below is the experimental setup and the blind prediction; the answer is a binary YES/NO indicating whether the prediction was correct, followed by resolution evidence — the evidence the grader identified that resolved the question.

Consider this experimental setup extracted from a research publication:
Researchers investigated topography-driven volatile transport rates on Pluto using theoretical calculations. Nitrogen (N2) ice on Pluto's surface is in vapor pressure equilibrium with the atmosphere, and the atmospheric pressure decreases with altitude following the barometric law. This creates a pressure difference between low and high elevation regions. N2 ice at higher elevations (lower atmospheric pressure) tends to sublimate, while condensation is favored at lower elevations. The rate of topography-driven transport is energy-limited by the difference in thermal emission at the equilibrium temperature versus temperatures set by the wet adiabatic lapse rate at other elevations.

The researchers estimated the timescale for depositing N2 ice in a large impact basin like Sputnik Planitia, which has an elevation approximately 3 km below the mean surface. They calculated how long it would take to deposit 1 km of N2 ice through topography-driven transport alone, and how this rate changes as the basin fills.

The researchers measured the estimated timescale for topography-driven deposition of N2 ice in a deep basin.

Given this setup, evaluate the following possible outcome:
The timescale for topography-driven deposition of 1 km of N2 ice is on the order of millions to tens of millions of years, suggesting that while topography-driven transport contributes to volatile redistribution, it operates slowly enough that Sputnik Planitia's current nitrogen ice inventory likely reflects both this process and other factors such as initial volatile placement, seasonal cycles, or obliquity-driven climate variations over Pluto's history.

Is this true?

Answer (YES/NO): YES